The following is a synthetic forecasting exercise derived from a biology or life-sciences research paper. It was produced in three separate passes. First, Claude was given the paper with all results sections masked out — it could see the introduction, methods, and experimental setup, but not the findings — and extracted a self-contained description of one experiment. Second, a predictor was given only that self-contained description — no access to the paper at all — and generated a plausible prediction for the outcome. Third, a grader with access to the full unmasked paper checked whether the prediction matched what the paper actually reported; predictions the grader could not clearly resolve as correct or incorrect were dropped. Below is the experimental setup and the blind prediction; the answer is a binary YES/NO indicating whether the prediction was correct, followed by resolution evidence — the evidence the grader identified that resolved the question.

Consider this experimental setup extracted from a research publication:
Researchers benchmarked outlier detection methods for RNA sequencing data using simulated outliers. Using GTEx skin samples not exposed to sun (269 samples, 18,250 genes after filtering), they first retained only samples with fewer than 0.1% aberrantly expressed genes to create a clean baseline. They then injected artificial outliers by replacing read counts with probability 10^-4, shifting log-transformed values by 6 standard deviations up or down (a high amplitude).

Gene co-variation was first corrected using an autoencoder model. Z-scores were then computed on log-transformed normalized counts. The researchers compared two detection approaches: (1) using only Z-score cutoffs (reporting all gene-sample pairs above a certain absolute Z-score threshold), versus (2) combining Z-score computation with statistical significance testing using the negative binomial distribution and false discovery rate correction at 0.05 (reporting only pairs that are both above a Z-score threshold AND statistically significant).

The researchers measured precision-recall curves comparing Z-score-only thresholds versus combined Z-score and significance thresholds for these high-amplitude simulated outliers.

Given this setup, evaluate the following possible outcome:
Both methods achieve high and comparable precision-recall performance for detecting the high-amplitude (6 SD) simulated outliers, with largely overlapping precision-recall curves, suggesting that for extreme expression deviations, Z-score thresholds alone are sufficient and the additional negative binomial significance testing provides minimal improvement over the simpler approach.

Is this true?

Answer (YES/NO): NO